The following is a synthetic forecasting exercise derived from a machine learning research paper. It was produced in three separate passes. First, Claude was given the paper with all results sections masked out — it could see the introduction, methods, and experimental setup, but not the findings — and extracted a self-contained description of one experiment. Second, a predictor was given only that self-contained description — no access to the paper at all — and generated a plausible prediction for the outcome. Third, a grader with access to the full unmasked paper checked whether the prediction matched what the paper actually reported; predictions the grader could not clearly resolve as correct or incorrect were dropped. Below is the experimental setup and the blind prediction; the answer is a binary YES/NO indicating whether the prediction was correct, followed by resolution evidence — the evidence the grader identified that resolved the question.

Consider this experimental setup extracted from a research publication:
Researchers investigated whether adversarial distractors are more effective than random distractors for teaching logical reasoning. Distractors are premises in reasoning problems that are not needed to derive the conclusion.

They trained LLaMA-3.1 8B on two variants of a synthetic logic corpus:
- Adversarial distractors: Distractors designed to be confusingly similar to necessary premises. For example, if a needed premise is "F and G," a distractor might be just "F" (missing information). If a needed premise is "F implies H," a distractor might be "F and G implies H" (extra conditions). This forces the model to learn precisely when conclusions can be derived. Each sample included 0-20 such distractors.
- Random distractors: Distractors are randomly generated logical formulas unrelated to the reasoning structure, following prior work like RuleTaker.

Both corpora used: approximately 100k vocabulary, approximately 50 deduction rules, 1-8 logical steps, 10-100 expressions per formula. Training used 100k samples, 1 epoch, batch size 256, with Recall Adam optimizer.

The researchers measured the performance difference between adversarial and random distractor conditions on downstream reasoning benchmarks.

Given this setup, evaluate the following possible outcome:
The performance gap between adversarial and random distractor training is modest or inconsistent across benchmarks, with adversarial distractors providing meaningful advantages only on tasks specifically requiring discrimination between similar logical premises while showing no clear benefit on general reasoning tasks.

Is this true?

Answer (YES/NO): NO